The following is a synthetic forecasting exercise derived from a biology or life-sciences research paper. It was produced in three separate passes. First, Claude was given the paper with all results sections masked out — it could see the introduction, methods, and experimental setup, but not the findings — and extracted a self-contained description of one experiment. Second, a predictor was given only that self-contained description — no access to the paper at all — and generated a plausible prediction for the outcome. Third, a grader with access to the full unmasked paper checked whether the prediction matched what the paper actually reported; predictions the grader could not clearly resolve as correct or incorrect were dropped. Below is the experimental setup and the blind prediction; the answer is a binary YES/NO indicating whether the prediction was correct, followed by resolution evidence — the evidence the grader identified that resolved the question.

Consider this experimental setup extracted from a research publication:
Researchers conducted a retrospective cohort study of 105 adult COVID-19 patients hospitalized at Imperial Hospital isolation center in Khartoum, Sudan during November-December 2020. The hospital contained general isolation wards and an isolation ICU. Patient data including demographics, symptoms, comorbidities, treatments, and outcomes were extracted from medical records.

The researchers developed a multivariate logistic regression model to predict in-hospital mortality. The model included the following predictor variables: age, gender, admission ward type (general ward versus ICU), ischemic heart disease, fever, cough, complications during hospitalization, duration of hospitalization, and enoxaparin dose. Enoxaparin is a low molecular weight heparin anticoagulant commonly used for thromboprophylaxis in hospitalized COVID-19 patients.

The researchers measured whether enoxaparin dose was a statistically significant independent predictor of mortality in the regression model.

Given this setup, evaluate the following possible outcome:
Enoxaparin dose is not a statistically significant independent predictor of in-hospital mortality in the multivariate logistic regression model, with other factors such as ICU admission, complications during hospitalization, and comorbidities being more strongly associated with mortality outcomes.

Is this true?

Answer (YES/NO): NO